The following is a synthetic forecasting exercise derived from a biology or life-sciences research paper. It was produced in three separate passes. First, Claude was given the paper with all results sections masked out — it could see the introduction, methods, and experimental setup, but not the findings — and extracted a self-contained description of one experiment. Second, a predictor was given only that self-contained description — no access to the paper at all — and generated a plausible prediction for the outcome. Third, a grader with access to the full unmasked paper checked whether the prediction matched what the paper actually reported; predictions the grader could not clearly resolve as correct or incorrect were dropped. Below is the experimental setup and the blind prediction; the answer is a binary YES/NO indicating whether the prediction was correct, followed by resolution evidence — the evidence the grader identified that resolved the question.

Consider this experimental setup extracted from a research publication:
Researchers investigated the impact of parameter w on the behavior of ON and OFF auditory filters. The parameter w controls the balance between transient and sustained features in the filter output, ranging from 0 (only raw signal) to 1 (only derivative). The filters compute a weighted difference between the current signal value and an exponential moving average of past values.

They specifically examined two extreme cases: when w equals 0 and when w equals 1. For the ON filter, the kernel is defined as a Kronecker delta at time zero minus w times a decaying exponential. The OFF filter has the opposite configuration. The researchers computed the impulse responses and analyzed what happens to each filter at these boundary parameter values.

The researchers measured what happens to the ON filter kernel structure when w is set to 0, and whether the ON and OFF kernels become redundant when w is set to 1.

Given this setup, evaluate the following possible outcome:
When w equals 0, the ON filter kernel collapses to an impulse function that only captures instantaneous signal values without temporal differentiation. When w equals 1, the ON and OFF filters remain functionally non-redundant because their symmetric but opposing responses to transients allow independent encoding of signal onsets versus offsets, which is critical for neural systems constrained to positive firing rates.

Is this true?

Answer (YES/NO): NO